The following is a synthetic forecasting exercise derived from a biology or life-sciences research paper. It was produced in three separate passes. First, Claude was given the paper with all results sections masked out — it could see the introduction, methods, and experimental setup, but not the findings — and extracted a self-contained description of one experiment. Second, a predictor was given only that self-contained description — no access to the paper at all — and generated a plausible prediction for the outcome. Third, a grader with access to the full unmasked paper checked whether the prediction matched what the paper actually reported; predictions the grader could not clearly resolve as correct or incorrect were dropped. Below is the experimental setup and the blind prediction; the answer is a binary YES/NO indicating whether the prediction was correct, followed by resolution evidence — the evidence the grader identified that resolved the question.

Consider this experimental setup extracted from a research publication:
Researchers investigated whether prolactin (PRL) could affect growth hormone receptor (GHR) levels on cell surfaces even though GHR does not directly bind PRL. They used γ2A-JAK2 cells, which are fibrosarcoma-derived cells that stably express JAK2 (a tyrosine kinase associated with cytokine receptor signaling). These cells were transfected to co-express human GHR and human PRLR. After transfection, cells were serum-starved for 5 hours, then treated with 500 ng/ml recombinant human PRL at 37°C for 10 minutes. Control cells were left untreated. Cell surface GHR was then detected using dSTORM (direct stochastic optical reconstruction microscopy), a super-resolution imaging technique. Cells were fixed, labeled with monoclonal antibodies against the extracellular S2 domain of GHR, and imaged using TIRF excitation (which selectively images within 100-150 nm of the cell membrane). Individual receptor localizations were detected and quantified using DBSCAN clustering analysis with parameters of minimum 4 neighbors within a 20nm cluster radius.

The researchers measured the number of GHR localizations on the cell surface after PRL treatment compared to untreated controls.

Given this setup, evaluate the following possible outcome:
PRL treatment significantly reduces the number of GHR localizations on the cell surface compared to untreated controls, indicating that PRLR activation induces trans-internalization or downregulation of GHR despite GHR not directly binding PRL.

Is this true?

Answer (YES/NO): YES